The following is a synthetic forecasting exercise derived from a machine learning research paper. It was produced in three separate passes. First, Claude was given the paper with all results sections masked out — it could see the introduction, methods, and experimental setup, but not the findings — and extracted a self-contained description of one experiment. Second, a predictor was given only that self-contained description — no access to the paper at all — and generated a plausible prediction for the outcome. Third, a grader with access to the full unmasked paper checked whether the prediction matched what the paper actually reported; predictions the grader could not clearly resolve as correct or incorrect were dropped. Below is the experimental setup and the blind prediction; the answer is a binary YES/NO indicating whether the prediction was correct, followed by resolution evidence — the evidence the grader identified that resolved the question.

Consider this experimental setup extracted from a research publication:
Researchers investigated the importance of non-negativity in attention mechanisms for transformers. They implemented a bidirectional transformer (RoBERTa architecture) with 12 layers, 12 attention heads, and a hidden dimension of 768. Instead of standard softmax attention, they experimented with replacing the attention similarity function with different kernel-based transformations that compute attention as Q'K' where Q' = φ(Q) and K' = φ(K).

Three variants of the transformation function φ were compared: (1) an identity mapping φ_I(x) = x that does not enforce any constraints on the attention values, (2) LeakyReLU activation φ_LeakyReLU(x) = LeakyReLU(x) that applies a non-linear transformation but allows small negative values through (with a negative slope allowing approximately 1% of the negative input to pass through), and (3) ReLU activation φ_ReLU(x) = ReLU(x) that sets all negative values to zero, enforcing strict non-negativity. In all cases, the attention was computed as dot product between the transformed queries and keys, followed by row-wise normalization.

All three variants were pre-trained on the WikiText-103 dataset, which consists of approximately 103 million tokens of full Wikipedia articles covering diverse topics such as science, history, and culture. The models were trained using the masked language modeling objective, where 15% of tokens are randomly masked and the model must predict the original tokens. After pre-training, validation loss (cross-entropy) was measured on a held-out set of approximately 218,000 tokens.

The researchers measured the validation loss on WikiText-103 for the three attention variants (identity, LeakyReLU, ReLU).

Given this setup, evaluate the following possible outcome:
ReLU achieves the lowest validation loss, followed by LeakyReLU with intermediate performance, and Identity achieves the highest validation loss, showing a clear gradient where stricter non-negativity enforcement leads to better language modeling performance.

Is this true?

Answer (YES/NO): YES